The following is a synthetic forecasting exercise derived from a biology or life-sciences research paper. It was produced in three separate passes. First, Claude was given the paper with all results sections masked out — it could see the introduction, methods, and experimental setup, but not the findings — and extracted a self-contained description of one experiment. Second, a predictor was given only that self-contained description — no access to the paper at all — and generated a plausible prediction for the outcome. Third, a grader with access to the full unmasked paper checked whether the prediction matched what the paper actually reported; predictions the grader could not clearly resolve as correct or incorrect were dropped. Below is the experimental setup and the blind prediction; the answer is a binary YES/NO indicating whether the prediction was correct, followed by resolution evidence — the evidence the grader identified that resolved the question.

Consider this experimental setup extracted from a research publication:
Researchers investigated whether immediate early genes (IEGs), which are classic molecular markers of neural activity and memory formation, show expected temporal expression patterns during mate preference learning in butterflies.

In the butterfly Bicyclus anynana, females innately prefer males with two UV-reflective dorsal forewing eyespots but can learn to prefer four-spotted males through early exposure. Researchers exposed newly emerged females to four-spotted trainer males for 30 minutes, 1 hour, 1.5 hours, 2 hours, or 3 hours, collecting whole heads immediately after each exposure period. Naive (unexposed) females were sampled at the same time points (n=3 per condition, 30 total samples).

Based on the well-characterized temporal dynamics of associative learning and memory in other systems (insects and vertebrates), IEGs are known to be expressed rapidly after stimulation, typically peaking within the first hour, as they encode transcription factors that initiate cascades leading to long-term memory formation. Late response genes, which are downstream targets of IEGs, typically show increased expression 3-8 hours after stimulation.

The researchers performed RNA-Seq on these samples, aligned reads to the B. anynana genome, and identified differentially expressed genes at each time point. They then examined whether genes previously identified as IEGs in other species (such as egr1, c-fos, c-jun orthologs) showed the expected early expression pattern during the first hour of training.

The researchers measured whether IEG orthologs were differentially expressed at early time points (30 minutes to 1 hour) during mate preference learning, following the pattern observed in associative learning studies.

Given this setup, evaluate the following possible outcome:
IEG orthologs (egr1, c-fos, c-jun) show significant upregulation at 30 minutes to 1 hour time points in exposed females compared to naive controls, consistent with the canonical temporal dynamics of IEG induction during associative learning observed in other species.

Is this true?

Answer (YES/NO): NO